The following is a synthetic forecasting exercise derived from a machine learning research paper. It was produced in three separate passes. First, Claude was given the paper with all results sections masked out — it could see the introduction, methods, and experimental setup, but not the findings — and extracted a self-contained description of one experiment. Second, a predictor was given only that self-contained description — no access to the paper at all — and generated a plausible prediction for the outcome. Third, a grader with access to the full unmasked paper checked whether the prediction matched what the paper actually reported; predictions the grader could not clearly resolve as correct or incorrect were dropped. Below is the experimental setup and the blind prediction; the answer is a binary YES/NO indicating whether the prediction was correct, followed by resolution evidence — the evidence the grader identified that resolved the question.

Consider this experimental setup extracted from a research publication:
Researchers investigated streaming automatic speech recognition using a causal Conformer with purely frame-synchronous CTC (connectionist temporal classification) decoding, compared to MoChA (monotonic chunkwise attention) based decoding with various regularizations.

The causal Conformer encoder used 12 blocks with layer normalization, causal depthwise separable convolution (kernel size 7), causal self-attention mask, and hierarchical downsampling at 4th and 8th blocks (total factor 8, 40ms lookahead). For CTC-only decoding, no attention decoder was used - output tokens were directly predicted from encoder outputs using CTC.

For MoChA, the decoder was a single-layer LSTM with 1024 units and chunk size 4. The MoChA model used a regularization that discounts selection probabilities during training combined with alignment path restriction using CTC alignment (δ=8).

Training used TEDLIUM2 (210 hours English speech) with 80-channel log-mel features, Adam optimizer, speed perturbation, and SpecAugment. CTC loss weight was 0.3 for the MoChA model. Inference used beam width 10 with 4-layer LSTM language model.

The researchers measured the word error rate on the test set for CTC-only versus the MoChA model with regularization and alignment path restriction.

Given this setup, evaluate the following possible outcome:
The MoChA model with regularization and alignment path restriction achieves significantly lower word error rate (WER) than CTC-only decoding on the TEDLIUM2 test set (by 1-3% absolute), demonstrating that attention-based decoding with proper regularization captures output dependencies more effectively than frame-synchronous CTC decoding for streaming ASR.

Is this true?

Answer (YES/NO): YES